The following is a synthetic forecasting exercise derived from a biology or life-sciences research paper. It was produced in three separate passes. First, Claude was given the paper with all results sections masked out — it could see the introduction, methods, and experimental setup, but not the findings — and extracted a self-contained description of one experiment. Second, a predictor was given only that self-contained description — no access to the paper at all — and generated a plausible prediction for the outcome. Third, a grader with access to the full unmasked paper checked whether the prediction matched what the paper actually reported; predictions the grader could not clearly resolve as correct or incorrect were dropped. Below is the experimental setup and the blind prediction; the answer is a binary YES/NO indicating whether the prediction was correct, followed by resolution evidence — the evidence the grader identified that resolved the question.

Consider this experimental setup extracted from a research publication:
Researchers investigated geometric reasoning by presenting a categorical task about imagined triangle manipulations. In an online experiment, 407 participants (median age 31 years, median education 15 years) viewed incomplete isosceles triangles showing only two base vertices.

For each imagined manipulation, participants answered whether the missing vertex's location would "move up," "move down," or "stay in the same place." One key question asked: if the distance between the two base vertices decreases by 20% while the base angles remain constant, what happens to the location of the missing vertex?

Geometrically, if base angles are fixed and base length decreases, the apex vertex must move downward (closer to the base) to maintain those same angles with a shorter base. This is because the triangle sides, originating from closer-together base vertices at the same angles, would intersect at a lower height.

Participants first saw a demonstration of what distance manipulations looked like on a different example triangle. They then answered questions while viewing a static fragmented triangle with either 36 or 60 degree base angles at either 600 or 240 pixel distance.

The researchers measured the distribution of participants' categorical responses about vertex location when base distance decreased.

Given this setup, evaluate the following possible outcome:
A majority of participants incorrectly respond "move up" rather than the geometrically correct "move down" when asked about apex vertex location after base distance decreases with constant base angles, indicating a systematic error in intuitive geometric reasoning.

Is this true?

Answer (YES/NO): NO